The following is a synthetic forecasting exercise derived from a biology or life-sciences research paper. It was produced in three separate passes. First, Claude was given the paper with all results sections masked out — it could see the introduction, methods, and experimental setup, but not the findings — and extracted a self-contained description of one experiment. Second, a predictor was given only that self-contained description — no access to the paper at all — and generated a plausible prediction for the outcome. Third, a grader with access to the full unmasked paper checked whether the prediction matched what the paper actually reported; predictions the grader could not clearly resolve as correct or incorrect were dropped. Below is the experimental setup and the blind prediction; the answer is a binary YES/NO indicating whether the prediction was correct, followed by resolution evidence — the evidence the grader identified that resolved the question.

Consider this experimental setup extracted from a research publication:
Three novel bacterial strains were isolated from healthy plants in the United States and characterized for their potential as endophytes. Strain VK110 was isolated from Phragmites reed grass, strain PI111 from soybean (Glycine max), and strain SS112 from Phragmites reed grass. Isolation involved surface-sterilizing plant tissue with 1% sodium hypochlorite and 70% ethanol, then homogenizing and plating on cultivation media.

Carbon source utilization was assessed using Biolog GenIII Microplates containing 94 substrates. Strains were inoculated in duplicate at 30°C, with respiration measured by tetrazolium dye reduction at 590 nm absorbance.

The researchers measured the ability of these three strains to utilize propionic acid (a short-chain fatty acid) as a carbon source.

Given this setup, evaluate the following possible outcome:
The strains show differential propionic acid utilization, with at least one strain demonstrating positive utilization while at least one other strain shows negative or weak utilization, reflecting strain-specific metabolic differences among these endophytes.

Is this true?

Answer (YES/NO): YES